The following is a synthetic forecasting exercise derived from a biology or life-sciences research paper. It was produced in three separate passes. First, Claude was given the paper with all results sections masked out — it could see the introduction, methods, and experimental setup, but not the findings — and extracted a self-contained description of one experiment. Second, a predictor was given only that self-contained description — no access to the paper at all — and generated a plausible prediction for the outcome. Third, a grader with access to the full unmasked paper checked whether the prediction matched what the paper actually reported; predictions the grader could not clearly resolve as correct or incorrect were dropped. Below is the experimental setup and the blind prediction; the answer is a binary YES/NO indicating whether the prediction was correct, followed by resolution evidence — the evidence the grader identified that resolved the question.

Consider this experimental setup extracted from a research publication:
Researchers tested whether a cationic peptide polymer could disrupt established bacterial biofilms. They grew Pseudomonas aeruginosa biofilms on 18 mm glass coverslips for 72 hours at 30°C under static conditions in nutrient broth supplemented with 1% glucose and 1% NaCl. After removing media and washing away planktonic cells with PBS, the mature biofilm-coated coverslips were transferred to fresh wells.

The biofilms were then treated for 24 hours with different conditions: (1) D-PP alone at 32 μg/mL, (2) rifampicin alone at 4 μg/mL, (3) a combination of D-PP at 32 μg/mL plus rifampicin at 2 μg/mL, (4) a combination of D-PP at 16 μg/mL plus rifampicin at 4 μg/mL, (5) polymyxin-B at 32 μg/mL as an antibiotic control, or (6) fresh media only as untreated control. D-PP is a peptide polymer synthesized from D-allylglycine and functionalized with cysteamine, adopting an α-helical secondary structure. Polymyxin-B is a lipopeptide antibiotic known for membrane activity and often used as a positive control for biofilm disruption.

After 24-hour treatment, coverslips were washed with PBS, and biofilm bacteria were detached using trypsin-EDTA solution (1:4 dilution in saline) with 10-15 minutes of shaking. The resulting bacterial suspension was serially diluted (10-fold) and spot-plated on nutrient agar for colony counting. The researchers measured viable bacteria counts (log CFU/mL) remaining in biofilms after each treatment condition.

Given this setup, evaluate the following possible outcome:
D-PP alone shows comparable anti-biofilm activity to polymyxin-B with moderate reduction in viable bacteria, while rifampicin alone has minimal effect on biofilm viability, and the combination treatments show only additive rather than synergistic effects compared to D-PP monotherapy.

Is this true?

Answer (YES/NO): NO